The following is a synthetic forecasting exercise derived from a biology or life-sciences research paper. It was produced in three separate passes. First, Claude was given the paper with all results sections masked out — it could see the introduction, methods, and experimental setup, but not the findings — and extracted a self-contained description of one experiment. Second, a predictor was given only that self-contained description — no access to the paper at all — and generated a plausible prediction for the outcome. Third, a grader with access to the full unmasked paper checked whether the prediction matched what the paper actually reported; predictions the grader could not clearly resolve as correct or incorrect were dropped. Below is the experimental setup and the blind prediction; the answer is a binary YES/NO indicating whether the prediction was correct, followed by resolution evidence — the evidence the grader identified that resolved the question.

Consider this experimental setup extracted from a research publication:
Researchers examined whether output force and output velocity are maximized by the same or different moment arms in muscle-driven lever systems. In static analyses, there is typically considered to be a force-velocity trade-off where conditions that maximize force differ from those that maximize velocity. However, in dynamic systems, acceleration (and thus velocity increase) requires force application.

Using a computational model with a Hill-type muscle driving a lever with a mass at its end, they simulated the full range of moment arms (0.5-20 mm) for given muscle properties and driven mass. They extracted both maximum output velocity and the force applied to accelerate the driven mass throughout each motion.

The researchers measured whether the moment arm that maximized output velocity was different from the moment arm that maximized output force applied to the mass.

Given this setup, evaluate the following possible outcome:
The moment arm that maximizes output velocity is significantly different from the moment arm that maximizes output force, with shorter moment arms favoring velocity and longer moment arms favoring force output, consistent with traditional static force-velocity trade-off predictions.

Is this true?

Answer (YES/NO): NO